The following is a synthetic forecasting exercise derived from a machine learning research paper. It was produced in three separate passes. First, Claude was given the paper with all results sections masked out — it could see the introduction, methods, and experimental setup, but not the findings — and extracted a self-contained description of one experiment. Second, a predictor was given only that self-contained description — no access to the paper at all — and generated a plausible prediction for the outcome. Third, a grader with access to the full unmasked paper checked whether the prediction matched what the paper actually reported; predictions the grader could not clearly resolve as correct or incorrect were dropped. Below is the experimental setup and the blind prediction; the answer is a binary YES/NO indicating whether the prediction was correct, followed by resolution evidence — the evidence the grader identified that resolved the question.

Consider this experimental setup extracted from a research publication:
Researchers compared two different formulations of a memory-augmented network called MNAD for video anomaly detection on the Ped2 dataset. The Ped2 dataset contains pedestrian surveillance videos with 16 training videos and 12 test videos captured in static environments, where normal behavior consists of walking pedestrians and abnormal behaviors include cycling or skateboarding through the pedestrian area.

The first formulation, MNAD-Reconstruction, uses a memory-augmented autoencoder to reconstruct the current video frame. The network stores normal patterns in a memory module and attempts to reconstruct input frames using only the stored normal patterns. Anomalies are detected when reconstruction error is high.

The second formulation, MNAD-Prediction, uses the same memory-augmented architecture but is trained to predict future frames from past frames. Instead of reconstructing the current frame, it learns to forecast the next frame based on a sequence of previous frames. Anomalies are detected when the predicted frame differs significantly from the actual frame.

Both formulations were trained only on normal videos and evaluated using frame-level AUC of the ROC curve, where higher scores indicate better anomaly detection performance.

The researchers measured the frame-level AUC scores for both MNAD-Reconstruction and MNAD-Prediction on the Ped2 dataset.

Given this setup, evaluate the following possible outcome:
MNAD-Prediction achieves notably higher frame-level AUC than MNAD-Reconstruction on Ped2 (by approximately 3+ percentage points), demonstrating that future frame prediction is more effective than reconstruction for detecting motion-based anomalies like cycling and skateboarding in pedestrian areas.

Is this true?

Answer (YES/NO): YES